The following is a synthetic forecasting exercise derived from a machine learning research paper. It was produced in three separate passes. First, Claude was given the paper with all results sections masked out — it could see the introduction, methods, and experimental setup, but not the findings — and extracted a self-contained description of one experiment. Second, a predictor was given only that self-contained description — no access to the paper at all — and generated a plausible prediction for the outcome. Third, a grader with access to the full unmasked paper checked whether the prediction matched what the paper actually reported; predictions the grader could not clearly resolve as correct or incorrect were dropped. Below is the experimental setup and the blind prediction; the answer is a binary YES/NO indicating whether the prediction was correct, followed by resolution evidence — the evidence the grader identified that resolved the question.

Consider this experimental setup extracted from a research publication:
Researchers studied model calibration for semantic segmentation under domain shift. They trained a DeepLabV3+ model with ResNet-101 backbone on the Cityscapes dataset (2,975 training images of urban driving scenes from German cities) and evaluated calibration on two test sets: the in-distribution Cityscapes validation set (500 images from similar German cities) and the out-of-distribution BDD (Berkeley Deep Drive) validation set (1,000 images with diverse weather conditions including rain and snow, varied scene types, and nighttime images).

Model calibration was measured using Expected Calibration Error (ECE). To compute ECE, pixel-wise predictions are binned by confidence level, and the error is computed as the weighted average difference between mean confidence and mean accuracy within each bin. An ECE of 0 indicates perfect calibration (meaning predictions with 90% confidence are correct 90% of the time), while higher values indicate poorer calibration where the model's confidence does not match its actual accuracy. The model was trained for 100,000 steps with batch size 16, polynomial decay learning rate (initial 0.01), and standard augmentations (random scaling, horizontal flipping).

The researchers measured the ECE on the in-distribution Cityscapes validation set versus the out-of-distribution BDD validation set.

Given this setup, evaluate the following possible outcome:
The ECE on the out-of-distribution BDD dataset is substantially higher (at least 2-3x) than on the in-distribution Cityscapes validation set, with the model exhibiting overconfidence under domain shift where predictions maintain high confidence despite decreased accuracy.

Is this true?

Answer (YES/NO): YES